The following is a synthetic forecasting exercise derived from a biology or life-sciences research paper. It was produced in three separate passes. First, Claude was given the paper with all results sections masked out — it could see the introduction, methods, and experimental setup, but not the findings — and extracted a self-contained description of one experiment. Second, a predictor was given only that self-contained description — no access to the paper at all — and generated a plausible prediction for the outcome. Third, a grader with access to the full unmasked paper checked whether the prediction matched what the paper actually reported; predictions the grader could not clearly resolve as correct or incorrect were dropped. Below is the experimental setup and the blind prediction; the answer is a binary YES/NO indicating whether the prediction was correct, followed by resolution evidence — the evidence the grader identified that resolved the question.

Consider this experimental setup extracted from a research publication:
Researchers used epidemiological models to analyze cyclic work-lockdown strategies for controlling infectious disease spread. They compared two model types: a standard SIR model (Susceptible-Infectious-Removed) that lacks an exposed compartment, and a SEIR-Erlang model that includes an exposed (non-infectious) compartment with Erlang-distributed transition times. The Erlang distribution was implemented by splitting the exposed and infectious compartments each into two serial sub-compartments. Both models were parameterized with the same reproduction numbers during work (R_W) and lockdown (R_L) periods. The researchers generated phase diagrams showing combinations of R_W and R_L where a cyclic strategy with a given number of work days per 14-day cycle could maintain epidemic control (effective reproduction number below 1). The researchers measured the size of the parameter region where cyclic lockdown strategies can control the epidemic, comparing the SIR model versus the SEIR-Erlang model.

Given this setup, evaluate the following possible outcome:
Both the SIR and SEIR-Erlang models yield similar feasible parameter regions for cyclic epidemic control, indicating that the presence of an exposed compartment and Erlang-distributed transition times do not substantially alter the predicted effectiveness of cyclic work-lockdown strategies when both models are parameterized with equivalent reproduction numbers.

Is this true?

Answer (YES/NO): NO